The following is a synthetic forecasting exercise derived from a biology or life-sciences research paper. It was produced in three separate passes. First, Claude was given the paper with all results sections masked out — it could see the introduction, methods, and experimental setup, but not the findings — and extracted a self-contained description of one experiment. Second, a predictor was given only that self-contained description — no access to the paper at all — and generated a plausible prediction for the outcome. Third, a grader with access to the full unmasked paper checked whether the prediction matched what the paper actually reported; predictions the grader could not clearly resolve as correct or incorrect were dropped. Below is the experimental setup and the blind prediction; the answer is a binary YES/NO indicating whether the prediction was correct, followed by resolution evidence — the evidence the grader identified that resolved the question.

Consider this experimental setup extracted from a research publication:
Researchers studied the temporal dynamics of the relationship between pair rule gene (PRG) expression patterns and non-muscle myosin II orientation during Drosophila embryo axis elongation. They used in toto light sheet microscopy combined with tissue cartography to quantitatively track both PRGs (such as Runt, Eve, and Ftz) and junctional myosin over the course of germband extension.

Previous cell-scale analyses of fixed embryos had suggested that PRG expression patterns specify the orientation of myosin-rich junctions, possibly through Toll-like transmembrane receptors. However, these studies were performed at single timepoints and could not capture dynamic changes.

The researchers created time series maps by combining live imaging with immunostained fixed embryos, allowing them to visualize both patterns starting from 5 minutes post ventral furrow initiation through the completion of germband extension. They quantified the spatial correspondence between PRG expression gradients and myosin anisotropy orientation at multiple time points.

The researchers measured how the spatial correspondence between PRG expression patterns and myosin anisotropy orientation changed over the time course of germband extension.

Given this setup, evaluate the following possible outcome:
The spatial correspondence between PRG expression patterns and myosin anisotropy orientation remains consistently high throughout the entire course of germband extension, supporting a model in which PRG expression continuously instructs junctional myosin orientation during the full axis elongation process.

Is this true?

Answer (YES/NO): NO